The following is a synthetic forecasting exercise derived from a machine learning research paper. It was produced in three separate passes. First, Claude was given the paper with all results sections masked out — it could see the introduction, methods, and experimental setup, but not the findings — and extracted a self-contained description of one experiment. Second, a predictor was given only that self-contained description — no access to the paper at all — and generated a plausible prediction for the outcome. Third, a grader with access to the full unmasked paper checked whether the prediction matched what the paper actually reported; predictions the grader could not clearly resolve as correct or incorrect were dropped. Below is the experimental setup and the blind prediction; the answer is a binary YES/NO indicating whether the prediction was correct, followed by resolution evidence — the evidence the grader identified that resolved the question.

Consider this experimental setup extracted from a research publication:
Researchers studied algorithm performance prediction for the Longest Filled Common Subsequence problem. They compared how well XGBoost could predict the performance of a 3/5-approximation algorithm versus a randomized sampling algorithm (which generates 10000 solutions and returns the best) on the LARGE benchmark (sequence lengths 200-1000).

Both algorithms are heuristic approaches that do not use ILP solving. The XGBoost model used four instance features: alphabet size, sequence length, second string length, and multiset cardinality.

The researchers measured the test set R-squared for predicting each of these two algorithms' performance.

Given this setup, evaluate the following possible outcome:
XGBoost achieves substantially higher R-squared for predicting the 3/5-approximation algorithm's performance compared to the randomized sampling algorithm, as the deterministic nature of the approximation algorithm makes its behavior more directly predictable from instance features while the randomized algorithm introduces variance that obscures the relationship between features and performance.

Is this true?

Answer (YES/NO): NO